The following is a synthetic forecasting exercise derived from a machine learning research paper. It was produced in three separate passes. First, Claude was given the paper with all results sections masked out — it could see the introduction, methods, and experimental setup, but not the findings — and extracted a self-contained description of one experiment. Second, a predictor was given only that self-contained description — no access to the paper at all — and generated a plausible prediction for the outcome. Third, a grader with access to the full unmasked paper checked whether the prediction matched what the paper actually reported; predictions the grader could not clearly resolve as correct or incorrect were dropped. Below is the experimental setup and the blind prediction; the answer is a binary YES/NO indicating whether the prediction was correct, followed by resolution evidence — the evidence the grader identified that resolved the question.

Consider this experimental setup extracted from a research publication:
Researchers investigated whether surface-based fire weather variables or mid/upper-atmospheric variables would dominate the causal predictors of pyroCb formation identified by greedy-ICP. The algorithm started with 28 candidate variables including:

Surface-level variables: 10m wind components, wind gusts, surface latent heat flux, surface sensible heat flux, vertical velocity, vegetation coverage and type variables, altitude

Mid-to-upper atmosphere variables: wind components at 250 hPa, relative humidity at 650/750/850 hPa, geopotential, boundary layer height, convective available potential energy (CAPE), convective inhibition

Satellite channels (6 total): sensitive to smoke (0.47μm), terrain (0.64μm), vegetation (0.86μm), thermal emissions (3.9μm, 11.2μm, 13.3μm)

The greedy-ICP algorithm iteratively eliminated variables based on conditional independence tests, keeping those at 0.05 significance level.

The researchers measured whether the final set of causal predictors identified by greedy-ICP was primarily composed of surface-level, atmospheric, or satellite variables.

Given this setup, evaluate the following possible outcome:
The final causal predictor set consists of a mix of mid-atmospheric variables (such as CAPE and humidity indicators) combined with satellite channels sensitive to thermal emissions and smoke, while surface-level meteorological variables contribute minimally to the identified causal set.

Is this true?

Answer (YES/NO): NO